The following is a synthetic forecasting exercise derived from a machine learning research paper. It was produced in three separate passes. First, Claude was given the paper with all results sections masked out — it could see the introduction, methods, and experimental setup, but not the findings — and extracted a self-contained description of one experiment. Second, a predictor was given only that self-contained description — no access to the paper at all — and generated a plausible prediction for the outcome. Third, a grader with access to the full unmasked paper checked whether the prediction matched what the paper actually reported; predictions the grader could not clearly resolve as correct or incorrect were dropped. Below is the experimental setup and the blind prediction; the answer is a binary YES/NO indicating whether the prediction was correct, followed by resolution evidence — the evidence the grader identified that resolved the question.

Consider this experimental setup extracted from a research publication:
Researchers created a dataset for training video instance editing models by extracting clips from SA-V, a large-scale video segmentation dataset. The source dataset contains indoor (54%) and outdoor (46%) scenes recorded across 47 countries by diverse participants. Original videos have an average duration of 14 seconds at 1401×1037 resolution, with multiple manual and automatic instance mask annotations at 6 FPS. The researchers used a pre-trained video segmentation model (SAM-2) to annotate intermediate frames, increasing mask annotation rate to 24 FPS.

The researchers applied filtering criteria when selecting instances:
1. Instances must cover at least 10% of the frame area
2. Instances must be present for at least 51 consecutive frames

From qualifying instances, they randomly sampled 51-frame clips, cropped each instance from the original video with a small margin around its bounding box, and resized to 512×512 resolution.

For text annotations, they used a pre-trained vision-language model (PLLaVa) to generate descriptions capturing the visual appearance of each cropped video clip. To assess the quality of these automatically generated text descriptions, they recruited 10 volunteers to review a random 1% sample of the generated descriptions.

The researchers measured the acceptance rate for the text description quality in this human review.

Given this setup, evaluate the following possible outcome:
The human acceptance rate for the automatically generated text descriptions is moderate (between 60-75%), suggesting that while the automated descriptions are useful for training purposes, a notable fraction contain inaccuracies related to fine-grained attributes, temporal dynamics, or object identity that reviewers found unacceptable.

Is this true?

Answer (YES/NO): NO